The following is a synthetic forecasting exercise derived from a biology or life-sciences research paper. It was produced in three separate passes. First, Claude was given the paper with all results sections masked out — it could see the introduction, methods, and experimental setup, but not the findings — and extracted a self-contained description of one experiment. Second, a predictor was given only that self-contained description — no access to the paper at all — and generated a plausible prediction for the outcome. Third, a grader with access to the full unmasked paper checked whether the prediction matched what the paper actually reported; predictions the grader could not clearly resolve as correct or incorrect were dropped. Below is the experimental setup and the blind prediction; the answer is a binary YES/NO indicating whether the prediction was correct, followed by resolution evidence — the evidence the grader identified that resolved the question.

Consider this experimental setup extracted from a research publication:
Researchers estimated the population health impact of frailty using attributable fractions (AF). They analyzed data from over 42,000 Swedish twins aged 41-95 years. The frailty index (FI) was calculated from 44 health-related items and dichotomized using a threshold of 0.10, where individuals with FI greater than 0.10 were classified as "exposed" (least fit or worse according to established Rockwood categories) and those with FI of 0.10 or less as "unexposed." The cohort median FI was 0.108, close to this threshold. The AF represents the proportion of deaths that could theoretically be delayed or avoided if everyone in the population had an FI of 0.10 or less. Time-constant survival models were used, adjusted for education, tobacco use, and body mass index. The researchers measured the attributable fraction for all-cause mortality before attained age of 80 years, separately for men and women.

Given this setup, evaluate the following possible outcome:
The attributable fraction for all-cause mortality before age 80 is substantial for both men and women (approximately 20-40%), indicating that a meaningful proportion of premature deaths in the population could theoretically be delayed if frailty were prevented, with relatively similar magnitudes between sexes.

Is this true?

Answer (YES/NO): NO